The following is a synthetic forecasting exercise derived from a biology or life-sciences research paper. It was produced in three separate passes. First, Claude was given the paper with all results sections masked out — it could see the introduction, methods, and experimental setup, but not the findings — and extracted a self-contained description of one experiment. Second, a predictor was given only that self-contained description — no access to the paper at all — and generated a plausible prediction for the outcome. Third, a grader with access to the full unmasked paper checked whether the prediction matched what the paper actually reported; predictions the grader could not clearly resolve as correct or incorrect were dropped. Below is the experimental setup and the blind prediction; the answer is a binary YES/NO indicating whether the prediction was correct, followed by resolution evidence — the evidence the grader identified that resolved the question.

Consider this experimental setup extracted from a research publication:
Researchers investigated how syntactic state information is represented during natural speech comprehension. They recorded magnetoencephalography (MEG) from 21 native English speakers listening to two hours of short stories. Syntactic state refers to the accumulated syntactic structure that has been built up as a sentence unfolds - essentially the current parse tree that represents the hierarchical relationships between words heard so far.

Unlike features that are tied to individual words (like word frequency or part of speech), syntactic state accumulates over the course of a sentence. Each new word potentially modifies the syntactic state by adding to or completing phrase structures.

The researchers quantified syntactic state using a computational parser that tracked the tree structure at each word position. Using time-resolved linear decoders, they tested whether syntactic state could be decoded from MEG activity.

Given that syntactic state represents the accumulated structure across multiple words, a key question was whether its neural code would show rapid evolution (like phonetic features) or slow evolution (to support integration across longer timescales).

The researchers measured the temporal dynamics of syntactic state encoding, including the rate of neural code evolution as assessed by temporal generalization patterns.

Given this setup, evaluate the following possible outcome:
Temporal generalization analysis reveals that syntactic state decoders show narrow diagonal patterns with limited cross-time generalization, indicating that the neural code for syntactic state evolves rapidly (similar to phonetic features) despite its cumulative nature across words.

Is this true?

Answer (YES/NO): NO